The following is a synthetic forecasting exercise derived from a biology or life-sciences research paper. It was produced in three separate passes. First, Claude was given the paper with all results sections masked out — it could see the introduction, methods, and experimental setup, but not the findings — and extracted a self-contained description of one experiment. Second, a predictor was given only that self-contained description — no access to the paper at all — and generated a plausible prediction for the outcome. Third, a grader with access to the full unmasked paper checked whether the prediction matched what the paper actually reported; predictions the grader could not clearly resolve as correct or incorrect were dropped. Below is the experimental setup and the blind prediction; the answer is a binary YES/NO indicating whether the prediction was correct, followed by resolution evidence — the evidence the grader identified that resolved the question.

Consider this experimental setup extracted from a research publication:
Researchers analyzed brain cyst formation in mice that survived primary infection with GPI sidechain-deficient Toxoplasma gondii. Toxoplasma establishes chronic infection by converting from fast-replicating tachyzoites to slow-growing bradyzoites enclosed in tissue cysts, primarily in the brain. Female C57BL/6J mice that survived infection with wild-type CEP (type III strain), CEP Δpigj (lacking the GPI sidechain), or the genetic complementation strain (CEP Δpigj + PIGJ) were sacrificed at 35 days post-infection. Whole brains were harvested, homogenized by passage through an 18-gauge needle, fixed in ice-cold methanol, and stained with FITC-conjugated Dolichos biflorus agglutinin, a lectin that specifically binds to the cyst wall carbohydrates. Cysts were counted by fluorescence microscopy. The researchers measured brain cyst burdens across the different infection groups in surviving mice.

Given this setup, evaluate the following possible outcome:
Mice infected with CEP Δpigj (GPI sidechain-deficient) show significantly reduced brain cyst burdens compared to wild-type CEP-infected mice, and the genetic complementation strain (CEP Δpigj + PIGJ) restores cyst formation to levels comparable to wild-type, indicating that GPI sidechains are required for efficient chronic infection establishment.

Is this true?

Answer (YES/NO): NO